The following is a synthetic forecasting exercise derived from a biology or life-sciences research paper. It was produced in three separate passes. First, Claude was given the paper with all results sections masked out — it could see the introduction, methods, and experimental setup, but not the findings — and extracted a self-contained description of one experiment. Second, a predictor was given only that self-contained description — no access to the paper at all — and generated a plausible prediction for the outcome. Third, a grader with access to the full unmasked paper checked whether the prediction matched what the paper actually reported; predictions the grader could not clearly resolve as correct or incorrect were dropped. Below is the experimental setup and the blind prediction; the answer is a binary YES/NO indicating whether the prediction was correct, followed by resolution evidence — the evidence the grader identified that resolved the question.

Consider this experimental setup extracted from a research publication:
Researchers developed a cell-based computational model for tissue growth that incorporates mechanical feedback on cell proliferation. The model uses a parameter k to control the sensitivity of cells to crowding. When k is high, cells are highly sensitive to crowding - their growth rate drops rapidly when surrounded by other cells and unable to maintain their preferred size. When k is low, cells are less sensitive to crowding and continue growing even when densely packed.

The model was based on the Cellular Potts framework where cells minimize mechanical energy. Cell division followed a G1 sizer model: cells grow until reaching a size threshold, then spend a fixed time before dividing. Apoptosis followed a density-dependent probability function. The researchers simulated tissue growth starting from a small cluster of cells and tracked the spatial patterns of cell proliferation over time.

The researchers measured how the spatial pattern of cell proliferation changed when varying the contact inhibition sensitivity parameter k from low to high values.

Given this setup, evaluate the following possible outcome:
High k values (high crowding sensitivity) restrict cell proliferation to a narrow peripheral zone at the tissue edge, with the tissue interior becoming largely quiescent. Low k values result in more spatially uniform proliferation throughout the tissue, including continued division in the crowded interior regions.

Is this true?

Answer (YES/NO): YES